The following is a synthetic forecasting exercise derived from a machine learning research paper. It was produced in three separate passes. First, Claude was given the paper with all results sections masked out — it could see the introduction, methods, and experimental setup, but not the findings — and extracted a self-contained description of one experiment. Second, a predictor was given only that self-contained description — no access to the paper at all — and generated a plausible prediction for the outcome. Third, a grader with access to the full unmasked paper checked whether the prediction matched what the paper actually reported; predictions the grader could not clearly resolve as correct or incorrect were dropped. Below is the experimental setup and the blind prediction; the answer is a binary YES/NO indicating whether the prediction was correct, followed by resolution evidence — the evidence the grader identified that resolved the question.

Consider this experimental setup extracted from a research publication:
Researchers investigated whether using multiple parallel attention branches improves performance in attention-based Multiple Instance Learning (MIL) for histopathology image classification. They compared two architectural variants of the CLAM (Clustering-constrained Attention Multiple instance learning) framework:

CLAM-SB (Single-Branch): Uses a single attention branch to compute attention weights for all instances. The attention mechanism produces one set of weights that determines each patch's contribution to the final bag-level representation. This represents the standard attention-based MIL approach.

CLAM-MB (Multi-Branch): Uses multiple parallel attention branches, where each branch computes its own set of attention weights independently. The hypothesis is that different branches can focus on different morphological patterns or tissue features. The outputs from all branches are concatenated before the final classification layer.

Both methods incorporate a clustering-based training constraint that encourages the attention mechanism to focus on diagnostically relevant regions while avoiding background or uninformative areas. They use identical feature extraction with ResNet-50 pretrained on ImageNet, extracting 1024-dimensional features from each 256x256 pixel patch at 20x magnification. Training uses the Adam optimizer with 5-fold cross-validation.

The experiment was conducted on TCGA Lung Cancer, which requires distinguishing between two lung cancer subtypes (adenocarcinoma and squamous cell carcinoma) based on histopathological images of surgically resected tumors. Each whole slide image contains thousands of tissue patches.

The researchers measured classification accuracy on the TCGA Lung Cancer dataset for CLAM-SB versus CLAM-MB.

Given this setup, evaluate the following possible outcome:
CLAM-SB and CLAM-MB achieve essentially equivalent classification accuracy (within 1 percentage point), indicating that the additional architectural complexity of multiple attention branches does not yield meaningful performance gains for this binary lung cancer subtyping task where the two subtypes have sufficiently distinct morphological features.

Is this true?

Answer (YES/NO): YES